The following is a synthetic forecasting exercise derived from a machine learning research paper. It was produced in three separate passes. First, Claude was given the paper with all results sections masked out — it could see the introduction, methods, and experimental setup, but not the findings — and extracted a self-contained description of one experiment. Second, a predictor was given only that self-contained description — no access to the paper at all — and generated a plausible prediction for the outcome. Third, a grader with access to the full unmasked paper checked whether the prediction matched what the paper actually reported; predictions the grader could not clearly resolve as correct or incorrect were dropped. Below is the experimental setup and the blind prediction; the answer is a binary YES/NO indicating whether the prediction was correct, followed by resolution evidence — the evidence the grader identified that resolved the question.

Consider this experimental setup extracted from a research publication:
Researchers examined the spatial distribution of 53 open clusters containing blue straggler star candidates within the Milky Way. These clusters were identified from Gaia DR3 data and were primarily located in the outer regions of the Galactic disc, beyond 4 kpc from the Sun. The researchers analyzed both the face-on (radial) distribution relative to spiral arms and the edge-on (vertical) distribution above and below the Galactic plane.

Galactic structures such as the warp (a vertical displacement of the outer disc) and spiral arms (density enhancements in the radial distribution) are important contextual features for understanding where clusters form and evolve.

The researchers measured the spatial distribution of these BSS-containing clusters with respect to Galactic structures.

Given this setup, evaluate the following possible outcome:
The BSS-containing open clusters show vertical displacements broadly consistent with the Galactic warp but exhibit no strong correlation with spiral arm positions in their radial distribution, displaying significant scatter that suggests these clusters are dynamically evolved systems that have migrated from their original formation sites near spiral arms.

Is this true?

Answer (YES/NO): NO